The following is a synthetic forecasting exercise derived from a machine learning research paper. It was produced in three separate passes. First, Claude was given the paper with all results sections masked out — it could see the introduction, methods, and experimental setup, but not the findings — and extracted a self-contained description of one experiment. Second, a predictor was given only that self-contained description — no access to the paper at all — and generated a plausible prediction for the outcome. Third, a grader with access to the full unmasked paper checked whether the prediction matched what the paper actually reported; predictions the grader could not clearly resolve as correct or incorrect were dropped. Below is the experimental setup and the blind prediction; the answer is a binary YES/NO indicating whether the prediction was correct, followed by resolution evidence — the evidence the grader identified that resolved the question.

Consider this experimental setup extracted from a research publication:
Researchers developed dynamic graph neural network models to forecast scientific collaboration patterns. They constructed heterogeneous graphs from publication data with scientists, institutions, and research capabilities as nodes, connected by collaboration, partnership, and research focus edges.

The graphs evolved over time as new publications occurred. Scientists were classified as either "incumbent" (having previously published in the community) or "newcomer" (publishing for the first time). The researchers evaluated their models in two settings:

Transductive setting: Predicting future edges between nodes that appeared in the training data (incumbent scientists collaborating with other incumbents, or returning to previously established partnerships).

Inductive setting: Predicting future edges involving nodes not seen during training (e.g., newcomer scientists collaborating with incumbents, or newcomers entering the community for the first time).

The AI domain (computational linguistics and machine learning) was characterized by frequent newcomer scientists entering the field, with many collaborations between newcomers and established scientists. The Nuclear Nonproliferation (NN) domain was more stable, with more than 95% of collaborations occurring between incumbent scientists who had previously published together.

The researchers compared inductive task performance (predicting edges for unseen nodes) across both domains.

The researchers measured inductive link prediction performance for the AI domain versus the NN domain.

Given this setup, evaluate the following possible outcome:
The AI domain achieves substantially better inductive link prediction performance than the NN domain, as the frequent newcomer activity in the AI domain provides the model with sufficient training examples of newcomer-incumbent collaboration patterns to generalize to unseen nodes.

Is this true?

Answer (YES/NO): YES